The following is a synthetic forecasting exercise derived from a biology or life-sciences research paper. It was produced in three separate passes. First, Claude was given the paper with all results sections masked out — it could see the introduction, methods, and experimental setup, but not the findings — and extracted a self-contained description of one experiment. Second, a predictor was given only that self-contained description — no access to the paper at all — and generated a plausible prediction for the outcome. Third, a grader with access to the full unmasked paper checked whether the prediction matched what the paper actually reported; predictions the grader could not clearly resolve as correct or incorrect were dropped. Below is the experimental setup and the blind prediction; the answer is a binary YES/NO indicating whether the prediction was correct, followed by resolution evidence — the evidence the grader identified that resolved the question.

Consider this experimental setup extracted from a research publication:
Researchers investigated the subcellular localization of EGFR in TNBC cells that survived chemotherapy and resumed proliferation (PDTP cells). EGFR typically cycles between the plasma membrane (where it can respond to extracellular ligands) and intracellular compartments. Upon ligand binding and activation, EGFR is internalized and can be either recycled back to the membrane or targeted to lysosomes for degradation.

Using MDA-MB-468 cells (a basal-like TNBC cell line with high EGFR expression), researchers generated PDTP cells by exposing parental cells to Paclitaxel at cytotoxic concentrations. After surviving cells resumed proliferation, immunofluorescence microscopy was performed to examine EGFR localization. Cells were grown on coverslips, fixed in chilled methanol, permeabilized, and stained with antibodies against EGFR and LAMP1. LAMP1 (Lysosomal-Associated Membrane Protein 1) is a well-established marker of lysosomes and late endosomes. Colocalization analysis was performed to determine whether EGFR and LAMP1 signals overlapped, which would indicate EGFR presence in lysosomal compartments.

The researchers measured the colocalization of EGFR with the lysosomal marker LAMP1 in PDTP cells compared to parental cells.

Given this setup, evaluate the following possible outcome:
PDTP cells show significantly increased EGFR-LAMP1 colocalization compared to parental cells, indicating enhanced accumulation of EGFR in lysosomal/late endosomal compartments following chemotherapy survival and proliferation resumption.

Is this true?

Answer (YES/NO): YES